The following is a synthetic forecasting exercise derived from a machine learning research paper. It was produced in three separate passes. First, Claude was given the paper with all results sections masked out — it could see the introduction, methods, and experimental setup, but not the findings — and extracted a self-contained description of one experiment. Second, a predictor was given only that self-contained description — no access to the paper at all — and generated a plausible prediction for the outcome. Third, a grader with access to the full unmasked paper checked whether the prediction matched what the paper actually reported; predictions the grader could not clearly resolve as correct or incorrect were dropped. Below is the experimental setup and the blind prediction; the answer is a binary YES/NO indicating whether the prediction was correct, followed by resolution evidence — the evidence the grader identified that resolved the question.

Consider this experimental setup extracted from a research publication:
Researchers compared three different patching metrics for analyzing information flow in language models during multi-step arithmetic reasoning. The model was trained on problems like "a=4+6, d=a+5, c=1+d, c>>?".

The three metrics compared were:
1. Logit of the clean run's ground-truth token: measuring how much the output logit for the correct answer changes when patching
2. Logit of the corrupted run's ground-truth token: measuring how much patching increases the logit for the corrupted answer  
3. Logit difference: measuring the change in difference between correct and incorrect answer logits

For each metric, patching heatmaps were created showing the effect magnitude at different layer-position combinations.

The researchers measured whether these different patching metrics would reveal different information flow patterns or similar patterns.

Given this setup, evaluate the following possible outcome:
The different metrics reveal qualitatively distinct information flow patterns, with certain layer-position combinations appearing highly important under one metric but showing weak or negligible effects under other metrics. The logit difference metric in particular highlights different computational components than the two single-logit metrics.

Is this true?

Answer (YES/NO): NO